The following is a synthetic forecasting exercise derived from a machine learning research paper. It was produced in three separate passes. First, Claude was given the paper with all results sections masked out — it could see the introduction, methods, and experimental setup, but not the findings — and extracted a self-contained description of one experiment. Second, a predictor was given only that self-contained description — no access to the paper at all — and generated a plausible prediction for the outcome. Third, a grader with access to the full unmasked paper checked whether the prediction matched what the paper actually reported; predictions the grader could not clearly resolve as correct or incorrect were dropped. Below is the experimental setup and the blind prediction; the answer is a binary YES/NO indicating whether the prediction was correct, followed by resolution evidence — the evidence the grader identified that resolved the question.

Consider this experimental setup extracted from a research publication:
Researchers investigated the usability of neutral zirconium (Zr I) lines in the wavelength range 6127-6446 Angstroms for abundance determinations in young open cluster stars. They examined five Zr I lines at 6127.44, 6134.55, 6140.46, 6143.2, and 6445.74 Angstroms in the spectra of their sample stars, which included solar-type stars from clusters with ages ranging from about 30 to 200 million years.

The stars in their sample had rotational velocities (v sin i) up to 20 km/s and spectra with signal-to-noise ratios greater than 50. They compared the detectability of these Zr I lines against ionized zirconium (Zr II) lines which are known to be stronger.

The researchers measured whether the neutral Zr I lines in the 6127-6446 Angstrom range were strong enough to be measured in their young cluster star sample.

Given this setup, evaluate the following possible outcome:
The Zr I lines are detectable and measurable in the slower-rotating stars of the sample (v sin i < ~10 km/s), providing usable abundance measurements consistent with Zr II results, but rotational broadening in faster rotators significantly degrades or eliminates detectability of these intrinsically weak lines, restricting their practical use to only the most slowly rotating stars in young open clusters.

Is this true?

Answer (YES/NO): NO